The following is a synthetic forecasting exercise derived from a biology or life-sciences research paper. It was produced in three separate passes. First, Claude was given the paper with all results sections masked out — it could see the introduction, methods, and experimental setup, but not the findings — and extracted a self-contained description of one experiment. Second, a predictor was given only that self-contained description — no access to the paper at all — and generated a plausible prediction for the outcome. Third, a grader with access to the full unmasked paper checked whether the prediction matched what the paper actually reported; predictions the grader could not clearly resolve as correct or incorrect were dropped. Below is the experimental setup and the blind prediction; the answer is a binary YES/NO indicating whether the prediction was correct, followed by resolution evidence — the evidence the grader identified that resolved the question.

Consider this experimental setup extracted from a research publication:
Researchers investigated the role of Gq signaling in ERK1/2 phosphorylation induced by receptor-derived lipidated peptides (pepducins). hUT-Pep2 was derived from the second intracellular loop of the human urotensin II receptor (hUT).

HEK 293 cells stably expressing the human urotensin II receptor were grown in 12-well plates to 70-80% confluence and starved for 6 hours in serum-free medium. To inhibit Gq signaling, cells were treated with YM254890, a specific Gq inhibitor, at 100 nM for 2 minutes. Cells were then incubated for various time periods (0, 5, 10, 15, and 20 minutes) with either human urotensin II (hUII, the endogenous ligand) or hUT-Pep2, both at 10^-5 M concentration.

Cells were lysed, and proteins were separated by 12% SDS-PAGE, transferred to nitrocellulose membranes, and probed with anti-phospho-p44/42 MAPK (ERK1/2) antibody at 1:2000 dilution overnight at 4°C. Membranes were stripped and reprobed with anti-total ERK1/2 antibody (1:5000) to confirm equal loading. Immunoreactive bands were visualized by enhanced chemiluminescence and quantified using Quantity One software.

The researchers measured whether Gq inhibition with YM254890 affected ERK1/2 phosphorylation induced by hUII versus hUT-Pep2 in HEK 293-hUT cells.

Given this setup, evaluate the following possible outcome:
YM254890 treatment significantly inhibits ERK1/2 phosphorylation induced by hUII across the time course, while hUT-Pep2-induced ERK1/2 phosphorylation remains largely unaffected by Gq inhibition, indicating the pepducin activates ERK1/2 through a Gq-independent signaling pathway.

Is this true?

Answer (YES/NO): NO